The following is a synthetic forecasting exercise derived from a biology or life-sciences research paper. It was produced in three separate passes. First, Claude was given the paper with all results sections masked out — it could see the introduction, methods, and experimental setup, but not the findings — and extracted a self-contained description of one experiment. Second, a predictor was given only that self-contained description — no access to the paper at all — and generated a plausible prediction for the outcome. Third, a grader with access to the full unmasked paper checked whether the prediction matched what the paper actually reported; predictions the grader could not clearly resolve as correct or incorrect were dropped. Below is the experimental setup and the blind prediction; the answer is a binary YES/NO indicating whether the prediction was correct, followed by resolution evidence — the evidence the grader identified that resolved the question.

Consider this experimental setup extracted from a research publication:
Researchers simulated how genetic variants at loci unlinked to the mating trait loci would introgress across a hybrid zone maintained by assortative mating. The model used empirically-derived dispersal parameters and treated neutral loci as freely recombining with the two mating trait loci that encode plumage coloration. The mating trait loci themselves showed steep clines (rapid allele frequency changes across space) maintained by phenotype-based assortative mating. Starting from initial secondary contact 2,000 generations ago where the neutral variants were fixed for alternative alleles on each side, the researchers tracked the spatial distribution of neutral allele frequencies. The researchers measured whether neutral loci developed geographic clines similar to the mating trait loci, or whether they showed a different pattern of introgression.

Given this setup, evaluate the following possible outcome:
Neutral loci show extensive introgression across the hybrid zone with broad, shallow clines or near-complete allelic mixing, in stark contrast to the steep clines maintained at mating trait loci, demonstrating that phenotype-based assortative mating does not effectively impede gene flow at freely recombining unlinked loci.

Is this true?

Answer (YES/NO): YES